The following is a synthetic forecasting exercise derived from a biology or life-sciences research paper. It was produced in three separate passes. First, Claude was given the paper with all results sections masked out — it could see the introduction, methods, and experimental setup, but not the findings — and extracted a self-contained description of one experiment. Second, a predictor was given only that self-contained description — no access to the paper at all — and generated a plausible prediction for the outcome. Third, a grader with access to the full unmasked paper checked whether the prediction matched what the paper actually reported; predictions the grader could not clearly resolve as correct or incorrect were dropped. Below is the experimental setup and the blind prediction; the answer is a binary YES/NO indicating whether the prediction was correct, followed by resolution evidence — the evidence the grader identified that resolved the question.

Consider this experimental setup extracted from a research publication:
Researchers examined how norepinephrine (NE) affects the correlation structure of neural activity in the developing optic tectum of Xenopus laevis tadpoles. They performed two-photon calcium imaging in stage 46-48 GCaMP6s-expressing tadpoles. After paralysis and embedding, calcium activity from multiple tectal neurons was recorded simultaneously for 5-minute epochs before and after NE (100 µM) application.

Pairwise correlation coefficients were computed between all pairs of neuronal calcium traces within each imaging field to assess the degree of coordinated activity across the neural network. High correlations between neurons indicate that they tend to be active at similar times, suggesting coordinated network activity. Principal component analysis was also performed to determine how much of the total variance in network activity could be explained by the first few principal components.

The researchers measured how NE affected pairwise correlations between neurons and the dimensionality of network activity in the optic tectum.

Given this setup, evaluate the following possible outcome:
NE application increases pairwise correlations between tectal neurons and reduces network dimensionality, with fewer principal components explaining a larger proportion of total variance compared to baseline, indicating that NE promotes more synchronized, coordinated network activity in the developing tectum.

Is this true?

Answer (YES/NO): YES